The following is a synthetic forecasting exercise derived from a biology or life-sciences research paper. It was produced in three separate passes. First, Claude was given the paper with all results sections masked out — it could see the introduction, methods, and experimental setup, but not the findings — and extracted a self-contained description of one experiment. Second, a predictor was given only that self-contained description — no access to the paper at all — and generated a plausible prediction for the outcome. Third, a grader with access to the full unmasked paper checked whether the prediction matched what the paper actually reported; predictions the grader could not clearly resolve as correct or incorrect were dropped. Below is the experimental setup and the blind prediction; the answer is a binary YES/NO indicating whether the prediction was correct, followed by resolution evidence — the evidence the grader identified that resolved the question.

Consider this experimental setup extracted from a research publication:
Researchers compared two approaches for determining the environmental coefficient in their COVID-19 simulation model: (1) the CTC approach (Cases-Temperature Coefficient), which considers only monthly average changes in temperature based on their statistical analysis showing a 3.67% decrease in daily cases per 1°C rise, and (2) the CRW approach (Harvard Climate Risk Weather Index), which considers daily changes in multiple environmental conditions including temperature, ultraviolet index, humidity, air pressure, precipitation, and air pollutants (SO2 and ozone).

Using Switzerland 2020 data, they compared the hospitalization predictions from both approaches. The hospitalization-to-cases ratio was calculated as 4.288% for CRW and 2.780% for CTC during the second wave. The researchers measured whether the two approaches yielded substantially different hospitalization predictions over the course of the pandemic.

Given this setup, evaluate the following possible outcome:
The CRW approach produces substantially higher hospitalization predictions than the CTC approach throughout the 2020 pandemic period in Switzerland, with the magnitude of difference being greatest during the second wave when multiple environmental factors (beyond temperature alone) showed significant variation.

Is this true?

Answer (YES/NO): NO